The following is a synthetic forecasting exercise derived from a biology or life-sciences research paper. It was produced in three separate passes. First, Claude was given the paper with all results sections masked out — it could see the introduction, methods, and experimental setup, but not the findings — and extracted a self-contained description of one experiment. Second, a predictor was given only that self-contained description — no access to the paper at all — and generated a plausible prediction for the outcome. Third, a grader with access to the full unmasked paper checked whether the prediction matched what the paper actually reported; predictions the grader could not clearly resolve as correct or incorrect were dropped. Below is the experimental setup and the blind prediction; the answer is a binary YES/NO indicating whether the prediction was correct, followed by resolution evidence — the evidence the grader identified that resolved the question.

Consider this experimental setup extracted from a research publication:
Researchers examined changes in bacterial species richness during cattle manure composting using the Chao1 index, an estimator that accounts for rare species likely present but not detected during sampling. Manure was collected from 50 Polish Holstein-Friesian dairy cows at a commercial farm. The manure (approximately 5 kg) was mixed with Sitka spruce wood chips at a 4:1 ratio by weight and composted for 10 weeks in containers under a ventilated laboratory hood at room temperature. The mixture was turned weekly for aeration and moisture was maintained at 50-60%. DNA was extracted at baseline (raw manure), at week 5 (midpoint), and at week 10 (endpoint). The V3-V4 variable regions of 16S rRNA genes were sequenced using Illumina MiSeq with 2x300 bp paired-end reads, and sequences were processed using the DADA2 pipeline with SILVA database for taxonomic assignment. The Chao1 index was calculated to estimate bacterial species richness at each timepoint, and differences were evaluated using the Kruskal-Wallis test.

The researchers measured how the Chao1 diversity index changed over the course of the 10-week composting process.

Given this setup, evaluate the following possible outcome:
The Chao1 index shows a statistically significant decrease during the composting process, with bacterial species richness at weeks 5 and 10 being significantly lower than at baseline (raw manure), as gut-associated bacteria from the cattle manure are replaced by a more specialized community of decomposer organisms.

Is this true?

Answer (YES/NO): NO